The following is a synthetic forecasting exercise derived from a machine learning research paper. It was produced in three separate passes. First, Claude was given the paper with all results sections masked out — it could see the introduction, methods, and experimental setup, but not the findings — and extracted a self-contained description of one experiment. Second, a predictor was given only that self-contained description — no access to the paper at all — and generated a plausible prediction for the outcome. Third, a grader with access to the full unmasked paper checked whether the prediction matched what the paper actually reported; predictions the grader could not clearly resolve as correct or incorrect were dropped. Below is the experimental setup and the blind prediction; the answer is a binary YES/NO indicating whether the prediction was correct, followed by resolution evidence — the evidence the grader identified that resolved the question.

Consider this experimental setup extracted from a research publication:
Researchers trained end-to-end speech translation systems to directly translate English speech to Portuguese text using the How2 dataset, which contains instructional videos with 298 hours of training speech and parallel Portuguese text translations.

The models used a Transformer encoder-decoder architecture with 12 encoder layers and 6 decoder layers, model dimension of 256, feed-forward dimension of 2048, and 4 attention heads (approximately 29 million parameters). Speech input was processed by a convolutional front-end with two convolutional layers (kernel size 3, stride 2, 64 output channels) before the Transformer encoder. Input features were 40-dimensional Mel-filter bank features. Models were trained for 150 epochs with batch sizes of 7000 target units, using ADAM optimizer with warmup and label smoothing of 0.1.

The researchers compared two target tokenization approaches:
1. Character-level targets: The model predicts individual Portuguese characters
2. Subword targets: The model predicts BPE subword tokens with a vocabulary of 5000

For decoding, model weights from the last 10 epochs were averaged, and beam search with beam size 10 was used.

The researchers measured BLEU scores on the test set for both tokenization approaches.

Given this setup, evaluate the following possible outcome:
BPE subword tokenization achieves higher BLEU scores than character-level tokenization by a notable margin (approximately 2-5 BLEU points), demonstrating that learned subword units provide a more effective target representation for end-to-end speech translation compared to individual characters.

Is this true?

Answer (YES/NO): YES